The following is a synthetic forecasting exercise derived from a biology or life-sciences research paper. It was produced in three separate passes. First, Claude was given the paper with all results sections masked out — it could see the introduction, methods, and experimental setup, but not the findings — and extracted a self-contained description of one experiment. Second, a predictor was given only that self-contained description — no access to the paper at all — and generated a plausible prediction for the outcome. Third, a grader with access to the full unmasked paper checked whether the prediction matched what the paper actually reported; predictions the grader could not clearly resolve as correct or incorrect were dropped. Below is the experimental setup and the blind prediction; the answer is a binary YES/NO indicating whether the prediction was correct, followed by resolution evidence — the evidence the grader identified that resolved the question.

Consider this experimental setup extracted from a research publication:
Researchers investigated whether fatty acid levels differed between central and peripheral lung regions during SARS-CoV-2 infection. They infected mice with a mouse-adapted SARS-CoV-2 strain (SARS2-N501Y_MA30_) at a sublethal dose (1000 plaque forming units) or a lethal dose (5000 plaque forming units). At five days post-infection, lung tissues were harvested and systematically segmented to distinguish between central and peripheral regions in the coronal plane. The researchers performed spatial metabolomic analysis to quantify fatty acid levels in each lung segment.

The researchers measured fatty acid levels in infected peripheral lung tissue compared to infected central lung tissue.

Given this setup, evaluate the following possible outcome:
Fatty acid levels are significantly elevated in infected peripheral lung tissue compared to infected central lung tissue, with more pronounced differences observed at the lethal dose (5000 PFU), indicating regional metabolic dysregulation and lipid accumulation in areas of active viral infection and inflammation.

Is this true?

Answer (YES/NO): NO